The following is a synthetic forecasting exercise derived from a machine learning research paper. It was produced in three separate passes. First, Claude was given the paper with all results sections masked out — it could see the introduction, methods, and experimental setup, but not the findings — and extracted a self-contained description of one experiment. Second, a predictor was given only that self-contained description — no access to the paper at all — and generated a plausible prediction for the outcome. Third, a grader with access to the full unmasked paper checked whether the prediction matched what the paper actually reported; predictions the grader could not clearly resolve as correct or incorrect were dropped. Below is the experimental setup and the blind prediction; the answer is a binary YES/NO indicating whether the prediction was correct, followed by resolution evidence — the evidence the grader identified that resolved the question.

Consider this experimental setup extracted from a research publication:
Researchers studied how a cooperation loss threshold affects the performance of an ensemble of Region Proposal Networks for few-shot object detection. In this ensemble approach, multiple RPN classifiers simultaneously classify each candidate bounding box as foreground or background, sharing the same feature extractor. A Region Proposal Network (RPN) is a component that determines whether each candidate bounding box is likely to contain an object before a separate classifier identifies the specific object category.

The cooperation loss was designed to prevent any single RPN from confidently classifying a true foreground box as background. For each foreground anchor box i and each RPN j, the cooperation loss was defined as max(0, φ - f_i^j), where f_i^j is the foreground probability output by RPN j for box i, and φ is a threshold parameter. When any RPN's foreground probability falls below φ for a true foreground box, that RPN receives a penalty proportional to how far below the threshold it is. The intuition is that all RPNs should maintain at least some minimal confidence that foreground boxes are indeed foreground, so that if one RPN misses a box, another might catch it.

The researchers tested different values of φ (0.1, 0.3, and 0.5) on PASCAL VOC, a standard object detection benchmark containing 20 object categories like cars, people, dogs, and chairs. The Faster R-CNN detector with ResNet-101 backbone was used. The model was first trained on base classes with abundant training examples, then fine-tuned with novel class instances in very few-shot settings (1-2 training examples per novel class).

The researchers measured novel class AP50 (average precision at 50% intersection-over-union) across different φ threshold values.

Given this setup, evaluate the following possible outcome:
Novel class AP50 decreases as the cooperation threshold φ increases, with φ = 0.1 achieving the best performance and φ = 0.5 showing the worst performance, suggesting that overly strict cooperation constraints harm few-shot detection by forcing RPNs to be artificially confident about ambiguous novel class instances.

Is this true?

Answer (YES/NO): NO